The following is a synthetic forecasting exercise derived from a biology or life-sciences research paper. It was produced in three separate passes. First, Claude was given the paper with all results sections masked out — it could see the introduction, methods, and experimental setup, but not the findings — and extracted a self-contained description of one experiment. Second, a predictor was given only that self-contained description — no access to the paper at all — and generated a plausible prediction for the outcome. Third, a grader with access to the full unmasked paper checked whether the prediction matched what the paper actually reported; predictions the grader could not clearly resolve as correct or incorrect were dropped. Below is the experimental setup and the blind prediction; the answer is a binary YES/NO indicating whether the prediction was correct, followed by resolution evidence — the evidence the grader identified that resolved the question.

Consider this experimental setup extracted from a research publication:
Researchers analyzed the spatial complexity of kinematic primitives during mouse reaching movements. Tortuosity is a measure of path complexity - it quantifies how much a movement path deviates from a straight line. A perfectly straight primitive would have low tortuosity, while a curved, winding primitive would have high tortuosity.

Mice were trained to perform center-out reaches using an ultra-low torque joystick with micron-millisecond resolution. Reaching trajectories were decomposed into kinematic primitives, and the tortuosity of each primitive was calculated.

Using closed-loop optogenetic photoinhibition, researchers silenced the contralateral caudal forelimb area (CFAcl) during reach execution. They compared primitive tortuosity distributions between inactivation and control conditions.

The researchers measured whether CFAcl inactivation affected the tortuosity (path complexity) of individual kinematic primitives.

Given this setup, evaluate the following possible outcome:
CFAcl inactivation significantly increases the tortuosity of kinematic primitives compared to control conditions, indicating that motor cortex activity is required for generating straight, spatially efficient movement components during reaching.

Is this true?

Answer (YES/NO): NO